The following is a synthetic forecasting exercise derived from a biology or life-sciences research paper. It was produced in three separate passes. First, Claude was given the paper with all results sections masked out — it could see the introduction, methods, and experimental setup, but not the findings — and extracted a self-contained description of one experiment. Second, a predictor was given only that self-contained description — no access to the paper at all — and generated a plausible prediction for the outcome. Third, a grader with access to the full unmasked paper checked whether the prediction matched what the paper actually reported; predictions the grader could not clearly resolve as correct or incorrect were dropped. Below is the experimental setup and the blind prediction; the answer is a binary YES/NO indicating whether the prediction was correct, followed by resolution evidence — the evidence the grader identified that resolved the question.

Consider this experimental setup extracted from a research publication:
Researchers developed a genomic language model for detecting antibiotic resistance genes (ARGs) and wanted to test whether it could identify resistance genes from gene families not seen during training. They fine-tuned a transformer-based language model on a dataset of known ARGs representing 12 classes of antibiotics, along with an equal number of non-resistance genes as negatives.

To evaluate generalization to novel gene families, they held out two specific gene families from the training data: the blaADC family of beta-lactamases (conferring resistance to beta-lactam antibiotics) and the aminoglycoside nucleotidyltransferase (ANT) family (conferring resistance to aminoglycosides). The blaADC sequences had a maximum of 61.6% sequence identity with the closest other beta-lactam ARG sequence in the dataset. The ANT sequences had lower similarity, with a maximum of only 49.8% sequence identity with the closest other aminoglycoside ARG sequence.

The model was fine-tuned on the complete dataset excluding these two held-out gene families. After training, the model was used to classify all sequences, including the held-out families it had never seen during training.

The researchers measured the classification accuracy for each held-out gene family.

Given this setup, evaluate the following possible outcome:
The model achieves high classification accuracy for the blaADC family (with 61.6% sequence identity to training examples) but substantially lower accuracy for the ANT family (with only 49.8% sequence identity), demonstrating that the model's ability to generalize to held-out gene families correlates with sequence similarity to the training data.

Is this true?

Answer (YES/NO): NO